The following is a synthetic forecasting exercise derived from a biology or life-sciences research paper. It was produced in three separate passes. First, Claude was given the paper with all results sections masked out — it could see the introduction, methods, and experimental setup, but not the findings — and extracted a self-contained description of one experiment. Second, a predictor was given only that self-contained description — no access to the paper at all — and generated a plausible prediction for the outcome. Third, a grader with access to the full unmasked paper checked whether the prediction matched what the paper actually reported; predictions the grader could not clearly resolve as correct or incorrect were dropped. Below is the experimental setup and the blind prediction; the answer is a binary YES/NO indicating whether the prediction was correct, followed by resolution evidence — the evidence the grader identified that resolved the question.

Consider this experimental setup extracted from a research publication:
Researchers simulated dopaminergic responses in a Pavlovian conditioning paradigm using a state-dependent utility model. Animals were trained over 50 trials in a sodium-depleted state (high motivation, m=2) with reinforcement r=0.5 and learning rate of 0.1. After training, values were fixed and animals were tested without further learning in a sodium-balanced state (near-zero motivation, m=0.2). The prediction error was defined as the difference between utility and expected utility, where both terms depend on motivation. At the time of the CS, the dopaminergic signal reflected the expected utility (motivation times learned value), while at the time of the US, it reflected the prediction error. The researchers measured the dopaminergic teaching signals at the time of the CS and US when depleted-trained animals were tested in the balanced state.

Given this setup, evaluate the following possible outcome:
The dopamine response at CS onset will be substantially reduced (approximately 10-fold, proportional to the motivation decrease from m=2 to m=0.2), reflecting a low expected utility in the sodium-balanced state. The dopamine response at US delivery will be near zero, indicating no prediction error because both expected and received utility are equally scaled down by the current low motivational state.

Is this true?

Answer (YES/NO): YES